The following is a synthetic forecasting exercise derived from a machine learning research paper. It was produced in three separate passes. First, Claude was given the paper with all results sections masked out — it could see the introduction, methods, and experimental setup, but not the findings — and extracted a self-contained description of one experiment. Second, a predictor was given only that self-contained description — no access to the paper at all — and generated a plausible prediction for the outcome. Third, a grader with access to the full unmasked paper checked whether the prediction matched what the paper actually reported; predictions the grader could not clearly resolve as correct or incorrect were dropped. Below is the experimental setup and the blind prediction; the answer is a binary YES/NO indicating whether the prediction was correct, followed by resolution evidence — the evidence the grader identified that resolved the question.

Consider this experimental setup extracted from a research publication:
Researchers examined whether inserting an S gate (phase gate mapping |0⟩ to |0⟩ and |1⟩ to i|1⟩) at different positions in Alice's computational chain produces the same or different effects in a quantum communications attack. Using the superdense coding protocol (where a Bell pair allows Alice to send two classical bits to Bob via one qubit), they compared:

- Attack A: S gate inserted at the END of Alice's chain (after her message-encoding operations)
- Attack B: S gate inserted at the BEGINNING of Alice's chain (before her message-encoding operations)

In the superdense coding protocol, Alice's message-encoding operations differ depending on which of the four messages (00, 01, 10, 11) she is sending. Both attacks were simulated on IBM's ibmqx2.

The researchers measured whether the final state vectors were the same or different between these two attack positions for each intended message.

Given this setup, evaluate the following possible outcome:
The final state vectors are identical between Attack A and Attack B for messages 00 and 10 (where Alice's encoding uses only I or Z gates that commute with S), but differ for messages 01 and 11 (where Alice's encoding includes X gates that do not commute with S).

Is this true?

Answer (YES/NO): NO